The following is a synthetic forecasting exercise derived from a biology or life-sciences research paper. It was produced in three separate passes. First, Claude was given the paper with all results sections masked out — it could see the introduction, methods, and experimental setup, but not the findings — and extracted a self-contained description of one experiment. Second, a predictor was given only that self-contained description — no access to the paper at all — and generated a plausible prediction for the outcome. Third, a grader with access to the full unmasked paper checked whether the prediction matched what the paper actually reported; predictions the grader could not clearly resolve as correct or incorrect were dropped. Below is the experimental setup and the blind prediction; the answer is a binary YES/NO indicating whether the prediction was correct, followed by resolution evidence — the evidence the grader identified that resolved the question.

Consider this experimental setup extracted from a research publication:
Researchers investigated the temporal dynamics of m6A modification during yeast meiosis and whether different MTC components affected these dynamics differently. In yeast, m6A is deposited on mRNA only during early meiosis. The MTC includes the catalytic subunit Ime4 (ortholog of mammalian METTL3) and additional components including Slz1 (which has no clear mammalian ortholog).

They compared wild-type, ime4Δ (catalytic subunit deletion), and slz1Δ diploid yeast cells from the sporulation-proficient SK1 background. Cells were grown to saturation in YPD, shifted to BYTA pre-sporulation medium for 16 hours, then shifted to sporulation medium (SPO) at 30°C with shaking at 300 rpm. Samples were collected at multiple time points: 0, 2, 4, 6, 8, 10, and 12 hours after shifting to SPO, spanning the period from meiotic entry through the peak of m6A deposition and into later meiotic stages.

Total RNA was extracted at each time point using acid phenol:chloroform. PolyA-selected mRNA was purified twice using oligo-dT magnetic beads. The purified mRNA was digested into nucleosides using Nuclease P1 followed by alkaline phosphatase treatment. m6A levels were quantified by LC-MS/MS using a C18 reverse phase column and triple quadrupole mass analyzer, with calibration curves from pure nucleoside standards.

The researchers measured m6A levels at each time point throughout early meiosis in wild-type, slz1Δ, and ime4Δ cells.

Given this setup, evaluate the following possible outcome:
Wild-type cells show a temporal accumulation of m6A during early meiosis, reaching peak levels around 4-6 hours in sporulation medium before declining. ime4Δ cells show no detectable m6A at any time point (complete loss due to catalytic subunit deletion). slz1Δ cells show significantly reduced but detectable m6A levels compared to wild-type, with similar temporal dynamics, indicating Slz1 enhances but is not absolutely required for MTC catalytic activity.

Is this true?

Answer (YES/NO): NO